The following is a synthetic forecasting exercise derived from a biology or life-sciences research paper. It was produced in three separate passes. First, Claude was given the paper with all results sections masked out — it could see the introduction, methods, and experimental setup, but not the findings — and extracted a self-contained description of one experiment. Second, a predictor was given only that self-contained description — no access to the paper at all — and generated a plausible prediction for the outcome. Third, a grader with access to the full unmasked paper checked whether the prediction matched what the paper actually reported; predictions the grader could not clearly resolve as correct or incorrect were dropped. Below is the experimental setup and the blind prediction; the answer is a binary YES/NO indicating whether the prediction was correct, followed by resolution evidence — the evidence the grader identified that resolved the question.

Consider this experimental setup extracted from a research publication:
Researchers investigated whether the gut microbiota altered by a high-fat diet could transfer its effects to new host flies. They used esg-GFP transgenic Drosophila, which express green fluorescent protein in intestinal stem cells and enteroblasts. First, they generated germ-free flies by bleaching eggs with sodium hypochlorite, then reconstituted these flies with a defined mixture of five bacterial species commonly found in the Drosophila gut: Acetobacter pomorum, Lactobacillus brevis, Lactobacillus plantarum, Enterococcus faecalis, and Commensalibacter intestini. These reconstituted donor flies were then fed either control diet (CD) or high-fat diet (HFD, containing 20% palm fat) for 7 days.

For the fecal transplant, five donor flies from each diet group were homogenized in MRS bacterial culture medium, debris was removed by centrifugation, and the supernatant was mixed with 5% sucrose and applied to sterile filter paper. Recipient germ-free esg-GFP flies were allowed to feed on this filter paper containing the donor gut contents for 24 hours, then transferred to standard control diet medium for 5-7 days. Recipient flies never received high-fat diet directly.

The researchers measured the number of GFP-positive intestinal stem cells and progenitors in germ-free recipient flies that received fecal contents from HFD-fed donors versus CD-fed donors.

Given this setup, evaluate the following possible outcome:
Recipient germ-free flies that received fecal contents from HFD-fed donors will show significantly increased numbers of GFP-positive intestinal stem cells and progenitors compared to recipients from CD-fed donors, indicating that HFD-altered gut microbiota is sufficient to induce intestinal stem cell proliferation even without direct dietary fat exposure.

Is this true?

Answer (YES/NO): NO